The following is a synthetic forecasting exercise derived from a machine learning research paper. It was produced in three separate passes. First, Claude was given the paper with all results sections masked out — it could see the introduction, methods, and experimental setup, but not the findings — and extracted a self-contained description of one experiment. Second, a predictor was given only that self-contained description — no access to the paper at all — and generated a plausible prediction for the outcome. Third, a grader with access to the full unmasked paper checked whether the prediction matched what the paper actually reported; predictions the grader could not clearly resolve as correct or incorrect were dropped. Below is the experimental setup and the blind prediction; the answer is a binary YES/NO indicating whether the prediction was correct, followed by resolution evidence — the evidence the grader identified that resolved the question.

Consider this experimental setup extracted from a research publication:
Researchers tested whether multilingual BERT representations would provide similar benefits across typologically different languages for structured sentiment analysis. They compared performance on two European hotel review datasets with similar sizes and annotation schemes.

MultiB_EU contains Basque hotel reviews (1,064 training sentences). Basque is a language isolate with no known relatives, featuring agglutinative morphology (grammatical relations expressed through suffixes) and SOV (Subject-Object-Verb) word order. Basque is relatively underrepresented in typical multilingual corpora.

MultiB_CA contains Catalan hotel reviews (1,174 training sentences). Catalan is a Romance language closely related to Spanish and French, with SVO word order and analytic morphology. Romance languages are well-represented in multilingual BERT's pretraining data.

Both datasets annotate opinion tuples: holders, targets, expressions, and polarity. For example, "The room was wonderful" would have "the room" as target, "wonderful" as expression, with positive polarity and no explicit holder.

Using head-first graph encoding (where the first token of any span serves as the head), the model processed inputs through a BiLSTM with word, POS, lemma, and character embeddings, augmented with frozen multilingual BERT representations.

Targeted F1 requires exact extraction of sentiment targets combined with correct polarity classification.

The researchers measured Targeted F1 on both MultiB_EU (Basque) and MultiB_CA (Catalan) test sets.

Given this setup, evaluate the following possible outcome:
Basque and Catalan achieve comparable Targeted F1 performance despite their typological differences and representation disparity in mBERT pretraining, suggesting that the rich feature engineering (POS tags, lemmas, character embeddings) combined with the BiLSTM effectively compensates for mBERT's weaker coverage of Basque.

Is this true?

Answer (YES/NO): NO